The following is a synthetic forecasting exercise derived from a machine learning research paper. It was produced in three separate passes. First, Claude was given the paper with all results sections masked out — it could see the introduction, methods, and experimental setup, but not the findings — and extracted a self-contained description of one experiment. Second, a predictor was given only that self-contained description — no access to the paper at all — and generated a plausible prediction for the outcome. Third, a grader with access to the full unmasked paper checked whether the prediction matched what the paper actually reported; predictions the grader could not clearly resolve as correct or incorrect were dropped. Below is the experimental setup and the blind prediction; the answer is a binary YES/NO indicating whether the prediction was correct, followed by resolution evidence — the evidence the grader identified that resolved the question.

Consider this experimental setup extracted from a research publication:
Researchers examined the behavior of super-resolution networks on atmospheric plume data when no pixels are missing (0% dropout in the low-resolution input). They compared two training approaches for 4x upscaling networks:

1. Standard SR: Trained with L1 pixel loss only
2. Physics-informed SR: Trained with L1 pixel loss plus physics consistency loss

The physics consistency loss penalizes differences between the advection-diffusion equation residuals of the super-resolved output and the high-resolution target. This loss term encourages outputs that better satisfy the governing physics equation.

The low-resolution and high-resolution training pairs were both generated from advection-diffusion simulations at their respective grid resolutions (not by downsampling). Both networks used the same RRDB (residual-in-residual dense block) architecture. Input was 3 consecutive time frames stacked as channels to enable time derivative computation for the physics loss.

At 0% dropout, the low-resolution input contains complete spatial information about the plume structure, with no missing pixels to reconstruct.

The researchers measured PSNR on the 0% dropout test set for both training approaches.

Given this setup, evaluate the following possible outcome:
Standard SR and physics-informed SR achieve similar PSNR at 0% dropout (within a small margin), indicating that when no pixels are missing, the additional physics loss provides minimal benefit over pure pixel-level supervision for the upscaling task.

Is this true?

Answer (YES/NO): NO